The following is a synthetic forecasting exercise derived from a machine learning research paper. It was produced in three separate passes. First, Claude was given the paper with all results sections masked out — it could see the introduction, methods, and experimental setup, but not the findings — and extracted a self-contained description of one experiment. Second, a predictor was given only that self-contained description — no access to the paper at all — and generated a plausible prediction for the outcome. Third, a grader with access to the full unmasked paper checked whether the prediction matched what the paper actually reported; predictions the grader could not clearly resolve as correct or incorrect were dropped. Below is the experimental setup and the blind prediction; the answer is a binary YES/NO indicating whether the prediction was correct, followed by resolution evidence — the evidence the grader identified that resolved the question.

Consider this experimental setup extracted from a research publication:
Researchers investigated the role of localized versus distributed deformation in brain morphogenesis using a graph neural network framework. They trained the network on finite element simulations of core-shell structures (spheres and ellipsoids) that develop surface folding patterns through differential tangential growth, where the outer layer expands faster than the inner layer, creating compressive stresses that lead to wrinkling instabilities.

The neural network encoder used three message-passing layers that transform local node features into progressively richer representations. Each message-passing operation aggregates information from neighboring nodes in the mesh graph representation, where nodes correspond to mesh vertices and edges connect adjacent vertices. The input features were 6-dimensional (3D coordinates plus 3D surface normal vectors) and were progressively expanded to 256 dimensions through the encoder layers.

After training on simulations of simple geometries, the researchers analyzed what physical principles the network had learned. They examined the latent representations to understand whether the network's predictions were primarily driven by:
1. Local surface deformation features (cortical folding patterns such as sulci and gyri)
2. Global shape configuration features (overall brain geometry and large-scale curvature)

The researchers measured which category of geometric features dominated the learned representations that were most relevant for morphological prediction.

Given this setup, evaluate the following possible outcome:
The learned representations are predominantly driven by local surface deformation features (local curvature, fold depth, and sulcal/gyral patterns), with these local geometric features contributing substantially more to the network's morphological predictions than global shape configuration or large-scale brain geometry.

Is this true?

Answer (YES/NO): YES